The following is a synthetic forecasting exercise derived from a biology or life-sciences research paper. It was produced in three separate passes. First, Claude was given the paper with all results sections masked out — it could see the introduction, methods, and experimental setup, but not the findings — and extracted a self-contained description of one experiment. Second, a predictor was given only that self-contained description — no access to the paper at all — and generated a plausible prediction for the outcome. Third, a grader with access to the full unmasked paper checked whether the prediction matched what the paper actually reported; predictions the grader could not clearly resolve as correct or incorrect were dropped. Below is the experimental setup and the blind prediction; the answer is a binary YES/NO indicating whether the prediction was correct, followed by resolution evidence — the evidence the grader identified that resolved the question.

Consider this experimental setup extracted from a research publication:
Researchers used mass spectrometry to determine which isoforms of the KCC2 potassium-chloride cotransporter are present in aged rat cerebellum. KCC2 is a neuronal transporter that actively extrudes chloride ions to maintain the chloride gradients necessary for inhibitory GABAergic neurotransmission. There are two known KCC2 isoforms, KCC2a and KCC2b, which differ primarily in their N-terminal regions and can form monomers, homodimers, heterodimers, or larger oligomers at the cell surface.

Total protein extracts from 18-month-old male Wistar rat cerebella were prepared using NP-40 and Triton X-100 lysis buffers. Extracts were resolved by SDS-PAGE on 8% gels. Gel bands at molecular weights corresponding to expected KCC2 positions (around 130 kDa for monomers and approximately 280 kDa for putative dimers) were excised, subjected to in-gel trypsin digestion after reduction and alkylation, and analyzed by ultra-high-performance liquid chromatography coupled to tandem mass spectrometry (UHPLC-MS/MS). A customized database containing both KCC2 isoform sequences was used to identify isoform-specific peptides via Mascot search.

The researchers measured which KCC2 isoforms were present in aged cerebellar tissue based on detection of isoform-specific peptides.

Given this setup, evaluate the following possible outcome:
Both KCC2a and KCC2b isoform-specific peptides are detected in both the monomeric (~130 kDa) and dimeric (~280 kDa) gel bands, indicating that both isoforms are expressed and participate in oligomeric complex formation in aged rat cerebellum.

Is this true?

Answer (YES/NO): YES